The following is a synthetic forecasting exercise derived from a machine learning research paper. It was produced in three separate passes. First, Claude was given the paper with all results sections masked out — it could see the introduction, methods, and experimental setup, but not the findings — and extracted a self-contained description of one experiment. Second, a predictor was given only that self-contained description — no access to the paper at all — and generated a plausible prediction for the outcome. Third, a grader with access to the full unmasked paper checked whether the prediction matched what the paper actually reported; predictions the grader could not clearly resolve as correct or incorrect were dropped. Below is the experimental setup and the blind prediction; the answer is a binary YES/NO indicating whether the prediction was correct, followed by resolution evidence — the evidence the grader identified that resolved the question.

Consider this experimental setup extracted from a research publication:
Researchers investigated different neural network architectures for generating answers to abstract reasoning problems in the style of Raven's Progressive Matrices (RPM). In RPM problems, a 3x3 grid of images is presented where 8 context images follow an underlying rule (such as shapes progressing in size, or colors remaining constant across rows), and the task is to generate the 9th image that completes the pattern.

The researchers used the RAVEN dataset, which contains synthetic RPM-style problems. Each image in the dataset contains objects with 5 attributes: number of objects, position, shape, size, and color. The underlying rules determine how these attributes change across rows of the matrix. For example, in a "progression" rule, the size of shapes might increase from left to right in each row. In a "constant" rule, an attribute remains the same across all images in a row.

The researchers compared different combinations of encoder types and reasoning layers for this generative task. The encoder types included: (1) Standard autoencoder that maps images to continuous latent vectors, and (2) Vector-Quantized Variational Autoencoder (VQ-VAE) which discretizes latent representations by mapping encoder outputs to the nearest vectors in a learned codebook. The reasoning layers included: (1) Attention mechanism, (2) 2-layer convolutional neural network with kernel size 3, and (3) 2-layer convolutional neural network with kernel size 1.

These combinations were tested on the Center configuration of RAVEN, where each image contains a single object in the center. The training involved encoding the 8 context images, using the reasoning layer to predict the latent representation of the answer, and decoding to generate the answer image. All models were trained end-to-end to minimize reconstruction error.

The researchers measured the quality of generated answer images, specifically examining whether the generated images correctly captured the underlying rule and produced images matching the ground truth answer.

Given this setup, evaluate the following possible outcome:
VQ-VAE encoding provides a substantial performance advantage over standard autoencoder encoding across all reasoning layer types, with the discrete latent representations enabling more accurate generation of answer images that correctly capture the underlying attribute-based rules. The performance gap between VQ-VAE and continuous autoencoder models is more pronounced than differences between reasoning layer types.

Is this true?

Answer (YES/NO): NO